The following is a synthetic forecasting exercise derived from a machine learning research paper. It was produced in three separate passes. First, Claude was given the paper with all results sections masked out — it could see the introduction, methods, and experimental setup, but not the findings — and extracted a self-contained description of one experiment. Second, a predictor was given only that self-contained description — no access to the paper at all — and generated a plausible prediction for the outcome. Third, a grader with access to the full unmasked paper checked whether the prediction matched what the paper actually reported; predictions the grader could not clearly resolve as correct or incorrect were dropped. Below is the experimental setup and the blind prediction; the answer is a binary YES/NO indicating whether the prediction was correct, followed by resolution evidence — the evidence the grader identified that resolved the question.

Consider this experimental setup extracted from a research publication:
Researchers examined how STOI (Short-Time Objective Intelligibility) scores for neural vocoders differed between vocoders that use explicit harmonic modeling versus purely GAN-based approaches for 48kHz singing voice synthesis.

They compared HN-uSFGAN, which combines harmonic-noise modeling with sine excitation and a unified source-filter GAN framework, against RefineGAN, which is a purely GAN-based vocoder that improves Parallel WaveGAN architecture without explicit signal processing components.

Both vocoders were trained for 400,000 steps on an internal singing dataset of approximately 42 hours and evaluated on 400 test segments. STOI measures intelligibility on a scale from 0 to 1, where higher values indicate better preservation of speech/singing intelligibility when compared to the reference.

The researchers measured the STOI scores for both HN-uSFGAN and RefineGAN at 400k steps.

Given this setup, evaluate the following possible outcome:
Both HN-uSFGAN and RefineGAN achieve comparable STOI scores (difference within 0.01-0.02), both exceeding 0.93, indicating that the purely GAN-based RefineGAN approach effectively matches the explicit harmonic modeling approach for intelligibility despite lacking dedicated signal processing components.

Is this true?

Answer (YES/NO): NO